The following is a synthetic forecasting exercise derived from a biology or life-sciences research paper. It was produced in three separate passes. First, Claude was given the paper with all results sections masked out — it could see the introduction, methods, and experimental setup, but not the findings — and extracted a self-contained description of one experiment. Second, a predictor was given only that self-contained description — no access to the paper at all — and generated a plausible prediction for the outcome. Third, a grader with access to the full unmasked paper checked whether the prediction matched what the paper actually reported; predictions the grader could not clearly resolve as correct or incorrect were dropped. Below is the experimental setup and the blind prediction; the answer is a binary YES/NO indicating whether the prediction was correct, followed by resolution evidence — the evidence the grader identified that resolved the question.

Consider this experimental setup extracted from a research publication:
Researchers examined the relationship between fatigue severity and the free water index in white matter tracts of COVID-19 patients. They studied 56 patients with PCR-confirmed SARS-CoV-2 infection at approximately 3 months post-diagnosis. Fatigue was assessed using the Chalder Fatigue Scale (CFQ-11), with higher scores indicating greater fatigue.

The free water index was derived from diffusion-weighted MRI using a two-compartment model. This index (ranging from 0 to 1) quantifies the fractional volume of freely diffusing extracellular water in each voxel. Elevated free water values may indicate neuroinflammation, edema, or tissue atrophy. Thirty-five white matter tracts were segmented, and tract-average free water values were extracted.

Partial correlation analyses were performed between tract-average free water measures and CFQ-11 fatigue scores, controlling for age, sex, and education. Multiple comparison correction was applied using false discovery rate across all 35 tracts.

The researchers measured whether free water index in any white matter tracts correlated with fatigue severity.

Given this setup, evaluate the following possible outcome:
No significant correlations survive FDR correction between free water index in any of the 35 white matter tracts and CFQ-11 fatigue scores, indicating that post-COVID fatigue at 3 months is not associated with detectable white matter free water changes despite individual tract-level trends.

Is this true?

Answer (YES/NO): YES